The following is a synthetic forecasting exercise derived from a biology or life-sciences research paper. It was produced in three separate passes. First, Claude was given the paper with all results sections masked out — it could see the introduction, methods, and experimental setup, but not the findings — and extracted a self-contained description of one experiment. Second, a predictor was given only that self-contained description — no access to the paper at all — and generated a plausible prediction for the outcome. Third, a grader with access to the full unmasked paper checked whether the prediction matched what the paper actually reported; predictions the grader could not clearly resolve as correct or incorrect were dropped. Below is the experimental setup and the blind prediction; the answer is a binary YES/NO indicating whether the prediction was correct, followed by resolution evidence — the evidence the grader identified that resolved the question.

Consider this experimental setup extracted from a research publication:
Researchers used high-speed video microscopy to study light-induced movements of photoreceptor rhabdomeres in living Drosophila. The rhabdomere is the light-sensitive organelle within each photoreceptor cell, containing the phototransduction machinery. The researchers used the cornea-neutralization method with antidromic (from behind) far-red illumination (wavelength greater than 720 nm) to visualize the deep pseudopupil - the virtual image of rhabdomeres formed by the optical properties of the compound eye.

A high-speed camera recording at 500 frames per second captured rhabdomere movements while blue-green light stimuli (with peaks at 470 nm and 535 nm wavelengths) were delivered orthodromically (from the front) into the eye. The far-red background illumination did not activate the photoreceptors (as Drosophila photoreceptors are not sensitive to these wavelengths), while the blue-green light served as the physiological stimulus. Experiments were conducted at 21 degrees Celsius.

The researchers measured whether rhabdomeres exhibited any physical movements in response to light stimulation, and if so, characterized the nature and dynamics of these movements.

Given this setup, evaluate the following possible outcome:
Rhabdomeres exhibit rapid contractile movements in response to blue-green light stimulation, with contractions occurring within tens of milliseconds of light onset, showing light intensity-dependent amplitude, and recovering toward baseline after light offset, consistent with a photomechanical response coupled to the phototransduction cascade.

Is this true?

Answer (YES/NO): YES